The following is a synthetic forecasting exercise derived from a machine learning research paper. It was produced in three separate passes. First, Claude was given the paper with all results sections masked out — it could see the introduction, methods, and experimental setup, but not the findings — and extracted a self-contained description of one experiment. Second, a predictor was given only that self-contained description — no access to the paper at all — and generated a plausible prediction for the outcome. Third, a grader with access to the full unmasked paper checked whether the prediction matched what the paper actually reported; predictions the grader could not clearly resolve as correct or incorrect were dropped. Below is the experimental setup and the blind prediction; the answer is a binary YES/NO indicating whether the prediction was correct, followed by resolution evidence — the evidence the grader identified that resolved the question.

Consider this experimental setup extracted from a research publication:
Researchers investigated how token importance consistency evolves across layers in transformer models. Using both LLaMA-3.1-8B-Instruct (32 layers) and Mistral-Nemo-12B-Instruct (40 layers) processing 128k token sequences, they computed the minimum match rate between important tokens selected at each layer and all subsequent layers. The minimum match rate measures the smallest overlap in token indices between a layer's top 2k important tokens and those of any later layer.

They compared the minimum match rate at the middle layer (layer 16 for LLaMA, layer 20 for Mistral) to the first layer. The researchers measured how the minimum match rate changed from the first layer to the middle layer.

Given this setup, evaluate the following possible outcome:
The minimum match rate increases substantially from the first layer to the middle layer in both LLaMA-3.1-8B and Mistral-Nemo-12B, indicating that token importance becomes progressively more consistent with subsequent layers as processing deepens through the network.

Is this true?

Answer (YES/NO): YES